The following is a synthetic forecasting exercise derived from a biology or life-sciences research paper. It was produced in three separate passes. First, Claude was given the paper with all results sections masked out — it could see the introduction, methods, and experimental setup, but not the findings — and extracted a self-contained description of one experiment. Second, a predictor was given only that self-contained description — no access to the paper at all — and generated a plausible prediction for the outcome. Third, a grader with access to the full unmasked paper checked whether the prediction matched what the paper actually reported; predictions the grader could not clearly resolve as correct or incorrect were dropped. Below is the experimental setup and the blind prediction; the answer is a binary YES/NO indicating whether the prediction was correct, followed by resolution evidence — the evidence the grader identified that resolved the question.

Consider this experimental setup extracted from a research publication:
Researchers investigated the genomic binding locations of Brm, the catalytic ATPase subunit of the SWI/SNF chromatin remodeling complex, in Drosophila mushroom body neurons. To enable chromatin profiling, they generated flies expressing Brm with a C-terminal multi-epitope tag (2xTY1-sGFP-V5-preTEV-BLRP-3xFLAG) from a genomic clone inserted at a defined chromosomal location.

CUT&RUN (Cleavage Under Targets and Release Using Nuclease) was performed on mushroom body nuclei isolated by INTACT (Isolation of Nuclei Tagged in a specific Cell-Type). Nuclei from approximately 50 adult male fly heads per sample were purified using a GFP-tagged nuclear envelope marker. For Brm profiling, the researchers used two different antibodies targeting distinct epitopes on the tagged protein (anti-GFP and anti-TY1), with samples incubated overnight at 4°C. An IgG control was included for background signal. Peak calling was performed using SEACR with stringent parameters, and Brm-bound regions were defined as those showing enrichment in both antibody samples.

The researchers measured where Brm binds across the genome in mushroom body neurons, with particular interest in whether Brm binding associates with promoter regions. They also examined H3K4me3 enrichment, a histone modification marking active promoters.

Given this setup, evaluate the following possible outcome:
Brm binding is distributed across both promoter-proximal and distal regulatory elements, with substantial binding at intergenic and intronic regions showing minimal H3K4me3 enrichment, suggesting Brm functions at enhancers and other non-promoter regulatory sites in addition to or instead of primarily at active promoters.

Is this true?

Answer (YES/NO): NO